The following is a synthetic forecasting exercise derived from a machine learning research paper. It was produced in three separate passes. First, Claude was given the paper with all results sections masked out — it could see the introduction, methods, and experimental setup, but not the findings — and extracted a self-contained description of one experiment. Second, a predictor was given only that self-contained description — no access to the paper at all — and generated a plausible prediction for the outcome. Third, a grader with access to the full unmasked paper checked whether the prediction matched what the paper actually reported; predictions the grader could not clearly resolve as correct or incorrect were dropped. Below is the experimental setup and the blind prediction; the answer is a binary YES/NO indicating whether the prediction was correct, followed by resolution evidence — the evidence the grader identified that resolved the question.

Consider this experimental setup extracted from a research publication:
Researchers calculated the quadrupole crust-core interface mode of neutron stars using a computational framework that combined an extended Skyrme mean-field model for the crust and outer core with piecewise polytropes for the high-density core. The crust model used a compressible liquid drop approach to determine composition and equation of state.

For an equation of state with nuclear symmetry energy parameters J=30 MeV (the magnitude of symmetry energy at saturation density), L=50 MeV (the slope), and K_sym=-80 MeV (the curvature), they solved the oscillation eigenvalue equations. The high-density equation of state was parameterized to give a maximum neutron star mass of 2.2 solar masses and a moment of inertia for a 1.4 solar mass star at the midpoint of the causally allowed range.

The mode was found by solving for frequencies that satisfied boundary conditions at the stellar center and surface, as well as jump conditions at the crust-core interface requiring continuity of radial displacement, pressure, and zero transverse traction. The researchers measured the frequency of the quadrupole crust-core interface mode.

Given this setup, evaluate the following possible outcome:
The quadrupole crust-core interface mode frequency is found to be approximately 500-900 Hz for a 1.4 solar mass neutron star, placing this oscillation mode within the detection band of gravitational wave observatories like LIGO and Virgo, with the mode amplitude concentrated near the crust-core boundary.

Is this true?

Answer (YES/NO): NO